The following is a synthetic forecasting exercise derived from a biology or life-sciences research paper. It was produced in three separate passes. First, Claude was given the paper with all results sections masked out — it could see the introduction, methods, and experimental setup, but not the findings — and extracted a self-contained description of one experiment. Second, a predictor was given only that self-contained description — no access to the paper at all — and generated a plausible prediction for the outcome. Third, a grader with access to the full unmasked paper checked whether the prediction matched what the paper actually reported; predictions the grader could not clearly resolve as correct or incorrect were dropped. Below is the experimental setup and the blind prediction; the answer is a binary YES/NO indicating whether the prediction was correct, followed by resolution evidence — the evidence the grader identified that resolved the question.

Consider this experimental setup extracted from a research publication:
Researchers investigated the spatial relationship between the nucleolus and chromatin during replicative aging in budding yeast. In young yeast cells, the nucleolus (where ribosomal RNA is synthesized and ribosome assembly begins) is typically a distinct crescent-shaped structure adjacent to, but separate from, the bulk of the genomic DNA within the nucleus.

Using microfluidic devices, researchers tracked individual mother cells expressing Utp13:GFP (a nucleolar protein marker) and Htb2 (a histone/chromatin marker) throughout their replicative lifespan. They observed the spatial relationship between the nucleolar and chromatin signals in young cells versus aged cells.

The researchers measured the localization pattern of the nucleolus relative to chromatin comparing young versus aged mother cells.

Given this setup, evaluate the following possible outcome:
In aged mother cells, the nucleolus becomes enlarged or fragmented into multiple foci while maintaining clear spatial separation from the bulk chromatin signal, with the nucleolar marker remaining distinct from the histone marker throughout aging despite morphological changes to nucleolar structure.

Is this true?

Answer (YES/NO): NO